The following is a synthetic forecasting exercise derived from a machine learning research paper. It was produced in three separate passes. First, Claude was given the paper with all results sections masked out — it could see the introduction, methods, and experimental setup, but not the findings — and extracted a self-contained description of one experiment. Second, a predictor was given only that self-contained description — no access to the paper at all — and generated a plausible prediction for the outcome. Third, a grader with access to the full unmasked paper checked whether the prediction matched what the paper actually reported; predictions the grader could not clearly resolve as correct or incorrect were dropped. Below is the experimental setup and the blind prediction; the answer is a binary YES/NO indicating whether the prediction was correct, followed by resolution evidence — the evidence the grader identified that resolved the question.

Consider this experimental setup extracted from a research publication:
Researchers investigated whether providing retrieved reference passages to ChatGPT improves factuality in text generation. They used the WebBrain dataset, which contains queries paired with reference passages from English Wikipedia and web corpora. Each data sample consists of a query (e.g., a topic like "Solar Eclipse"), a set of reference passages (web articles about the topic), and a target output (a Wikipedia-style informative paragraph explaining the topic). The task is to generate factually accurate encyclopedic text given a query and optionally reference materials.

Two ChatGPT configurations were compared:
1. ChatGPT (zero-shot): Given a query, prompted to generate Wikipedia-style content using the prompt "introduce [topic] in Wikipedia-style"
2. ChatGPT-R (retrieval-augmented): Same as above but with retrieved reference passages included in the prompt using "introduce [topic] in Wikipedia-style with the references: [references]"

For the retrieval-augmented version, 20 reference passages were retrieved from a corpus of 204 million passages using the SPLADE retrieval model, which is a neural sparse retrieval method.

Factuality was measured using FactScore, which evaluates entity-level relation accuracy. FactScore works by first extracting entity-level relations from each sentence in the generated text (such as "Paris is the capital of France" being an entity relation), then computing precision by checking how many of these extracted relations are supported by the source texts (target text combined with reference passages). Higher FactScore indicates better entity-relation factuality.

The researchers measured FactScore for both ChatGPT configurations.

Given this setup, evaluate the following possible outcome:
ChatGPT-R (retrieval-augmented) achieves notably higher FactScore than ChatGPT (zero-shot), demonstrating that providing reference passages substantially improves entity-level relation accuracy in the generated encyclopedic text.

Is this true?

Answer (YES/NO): YES